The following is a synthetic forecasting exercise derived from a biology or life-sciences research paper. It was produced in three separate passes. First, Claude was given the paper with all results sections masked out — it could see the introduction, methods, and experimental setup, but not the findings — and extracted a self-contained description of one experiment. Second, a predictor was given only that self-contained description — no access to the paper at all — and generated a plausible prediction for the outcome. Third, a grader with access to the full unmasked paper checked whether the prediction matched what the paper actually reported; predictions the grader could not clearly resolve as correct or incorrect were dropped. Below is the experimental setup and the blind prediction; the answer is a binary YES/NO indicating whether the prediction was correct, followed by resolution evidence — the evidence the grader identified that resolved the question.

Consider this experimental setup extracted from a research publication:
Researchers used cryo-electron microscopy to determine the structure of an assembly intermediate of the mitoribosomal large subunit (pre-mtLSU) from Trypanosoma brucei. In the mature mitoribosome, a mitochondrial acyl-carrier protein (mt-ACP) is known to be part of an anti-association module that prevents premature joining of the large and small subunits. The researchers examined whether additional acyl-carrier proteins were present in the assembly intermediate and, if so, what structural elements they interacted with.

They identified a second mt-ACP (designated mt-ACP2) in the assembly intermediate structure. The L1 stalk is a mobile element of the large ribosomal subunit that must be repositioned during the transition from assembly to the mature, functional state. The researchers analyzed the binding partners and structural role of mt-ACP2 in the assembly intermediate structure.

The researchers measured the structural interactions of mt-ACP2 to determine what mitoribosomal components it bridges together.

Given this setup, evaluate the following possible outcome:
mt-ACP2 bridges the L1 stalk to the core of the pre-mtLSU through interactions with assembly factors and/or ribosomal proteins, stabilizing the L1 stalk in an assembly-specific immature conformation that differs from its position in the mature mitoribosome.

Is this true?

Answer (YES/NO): YES